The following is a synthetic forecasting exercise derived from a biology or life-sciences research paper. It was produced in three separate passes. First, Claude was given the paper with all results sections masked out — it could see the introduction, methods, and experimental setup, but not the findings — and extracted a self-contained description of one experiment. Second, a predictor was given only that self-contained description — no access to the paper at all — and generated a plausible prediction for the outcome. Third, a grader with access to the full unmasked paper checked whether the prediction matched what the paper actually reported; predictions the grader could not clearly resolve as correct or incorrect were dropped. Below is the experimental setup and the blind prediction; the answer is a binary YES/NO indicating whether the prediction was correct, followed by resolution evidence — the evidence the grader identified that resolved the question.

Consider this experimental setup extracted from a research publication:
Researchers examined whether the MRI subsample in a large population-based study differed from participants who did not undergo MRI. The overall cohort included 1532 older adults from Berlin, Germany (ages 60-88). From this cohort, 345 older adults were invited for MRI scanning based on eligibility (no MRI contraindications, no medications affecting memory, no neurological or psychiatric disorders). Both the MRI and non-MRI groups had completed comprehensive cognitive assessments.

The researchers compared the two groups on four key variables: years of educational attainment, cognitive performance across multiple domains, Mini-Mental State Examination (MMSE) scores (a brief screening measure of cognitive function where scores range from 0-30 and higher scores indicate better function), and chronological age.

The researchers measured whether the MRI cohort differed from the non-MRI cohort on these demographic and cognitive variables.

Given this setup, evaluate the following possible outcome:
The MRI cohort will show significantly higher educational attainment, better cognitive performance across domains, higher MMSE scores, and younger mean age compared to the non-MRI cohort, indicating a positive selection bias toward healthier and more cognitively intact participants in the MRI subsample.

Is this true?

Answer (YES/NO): NO